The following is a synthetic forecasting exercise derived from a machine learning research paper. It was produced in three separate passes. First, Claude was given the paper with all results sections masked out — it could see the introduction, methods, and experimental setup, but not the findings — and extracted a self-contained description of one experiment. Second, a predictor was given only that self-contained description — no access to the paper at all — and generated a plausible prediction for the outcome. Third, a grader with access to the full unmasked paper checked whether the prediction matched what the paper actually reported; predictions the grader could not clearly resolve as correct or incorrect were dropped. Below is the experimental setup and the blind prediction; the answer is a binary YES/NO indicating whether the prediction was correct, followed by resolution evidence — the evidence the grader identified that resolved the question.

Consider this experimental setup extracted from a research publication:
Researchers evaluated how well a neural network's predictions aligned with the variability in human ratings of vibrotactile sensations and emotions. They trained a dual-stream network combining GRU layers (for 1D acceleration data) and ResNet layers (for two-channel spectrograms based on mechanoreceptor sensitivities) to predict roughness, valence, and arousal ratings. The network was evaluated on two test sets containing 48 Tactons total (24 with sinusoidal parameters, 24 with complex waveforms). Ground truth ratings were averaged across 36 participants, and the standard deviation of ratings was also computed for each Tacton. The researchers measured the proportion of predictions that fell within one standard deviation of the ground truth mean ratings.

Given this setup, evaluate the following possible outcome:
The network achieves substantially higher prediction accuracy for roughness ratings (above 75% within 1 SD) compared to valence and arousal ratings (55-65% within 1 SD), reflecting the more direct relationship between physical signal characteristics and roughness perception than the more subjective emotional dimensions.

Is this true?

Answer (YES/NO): NO